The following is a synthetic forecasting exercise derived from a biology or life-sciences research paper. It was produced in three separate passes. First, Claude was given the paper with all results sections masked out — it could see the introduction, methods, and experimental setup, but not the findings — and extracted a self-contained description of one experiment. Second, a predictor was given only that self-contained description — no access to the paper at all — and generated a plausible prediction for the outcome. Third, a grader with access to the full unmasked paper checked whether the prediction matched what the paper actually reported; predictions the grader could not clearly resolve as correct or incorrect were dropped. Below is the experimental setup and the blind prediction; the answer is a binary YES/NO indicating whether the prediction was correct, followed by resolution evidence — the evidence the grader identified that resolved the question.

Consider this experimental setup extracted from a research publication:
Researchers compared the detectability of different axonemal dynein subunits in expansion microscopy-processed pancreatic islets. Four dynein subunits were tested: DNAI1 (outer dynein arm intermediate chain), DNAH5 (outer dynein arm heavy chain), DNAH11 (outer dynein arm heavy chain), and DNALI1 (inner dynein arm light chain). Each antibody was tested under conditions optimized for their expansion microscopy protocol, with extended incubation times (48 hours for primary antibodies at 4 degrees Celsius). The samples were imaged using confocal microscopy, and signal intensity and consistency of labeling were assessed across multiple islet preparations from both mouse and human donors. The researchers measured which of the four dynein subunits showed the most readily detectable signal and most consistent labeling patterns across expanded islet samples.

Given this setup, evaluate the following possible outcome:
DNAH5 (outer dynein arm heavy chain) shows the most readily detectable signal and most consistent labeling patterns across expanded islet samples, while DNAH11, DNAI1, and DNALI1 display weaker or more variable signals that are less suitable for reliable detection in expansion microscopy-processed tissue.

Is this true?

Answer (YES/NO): NO